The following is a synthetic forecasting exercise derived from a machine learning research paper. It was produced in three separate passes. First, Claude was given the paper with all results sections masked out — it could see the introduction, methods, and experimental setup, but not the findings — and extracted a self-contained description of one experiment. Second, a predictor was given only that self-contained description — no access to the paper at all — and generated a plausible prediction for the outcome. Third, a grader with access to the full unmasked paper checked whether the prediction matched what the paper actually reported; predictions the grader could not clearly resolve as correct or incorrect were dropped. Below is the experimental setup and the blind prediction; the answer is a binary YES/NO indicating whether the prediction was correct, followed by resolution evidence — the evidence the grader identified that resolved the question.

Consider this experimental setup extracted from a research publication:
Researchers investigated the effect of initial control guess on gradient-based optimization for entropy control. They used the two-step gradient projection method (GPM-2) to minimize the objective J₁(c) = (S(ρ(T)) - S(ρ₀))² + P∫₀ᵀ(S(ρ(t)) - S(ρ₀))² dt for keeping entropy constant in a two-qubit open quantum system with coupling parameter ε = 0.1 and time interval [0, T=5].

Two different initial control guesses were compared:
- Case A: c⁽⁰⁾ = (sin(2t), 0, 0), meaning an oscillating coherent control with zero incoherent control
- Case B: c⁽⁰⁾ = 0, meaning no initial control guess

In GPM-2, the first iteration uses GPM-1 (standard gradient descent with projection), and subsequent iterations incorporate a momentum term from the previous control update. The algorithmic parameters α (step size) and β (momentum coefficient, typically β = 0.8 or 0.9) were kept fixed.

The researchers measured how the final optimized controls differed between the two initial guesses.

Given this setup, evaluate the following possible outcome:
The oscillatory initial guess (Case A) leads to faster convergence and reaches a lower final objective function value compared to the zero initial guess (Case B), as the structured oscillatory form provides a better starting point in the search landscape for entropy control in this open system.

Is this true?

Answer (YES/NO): NO